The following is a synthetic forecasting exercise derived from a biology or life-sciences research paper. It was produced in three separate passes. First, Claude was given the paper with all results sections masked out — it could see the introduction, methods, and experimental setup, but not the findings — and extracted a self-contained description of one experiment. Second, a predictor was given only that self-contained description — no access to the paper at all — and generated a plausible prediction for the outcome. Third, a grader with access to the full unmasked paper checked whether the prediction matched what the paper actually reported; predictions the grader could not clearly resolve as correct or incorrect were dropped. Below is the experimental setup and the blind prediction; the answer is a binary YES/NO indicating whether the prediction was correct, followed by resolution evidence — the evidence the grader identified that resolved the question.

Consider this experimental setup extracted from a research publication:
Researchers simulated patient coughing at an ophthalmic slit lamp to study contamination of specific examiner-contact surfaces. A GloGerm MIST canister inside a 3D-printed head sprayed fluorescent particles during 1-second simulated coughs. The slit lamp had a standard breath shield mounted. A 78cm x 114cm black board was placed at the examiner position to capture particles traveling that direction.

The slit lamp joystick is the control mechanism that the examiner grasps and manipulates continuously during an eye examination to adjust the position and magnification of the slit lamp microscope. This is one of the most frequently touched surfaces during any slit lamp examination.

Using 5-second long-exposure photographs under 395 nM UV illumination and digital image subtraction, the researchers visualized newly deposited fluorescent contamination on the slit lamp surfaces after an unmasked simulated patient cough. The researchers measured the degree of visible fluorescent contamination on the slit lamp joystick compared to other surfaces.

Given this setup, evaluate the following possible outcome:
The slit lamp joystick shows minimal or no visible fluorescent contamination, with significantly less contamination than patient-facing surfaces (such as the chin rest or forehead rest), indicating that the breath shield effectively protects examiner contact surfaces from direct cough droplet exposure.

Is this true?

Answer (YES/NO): NO